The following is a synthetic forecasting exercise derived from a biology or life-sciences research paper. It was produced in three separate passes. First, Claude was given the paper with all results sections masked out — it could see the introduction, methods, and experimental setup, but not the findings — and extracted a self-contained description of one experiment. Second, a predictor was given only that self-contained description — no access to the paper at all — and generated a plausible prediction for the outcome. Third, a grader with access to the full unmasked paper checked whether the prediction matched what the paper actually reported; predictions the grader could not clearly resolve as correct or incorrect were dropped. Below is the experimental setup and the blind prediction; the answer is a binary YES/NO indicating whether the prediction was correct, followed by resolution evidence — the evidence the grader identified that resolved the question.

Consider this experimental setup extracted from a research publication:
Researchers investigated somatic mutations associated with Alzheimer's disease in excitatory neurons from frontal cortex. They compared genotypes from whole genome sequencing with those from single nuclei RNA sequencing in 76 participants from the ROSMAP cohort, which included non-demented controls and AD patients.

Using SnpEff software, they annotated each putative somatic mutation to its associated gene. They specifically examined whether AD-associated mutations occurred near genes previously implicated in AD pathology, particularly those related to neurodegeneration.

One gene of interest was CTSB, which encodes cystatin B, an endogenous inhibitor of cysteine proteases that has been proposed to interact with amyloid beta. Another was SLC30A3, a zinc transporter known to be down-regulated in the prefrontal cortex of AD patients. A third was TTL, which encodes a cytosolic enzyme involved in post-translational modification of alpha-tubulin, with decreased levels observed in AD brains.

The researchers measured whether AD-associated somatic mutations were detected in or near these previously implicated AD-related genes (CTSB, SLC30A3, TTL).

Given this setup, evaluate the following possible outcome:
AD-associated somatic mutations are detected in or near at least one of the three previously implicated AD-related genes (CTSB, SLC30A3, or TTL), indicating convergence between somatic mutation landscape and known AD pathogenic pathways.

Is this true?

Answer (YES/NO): YES